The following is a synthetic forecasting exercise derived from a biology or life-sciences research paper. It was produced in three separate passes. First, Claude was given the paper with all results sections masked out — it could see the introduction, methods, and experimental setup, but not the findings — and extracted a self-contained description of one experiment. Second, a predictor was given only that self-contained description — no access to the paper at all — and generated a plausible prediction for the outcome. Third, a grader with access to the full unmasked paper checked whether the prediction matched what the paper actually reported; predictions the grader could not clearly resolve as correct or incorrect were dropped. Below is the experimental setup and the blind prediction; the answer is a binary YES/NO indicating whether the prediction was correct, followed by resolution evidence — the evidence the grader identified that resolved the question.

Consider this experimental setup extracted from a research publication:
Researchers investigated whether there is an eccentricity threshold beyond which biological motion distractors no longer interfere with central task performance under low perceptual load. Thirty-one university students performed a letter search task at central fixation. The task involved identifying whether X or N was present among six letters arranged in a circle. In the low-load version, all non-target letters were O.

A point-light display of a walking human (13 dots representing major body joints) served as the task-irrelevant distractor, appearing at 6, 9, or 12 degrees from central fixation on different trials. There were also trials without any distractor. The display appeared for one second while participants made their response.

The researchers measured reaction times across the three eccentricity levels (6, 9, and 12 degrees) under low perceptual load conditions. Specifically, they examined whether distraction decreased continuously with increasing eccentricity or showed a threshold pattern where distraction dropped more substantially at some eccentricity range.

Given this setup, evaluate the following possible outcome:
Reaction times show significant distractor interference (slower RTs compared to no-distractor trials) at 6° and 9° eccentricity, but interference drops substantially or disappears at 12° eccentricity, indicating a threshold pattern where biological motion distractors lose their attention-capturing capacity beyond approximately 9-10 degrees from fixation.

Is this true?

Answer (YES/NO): NO